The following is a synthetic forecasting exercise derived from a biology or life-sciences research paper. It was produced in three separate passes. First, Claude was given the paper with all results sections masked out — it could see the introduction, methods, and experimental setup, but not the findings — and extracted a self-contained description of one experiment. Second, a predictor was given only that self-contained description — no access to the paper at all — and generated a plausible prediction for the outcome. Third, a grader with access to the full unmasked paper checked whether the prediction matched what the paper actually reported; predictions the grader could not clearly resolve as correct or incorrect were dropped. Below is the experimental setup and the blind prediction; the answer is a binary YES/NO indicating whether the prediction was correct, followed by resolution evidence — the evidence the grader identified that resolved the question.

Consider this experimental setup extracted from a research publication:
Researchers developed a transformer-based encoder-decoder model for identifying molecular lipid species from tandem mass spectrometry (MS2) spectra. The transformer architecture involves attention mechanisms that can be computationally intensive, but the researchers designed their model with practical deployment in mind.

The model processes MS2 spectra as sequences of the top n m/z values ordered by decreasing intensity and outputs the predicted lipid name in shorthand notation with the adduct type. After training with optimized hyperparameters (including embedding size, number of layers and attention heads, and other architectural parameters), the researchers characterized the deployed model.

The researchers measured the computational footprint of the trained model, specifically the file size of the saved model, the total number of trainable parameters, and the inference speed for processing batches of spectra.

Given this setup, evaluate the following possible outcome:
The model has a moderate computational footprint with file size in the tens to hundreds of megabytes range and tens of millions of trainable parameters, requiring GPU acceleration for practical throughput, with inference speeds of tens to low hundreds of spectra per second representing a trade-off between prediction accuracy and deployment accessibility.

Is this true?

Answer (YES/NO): NO